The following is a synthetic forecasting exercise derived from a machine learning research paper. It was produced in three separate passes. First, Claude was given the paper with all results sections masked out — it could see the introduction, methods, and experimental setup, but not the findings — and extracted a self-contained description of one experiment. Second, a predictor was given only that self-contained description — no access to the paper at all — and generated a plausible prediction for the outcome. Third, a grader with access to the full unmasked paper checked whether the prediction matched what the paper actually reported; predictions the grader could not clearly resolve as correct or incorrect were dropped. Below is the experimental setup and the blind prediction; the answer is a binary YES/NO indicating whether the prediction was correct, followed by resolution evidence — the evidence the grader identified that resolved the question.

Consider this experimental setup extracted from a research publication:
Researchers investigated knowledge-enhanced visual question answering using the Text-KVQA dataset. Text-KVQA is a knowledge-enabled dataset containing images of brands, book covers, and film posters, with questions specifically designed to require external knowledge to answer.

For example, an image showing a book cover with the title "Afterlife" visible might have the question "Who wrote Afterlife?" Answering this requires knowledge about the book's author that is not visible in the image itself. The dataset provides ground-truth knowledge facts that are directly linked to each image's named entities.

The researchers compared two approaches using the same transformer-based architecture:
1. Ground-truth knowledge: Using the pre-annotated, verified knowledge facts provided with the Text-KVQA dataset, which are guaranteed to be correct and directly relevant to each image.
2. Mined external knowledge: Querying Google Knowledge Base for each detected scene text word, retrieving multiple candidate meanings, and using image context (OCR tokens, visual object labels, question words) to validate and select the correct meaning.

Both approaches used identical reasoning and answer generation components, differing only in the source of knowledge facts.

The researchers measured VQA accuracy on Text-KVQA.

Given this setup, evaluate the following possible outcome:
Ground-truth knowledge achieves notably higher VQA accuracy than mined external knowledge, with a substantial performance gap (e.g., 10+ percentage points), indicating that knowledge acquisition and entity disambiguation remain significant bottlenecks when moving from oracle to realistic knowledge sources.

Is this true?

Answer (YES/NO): NO